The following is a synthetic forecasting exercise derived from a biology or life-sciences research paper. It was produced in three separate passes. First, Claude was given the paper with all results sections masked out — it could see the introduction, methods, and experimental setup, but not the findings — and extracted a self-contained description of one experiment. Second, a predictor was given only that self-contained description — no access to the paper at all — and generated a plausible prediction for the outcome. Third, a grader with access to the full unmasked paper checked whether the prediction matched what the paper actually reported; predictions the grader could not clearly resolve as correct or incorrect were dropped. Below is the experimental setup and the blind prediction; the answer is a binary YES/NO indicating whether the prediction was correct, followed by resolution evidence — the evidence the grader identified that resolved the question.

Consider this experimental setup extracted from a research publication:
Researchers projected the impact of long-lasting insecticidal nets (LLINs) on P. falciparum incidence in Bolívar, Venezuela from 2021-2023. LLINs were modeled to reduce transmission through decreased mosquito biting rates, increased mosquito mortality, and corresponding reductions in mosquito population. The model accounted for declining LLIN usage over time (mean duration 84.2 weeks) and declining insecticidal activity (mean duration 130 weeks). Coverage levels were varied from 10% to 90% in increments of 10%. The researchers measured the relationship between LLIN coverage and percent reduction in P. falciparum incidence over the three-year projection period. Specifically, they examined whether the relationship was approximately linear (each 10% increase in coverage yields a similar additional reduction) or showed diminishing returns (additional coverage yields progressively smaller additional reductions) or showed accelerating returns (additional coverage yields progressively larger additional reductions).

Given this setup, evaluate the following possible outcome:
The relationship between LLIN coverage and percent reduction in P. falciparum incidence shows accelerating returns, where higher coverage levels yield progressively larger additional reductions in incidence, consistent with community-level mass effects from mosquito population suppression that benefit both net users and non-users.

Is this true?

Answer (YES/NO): NO